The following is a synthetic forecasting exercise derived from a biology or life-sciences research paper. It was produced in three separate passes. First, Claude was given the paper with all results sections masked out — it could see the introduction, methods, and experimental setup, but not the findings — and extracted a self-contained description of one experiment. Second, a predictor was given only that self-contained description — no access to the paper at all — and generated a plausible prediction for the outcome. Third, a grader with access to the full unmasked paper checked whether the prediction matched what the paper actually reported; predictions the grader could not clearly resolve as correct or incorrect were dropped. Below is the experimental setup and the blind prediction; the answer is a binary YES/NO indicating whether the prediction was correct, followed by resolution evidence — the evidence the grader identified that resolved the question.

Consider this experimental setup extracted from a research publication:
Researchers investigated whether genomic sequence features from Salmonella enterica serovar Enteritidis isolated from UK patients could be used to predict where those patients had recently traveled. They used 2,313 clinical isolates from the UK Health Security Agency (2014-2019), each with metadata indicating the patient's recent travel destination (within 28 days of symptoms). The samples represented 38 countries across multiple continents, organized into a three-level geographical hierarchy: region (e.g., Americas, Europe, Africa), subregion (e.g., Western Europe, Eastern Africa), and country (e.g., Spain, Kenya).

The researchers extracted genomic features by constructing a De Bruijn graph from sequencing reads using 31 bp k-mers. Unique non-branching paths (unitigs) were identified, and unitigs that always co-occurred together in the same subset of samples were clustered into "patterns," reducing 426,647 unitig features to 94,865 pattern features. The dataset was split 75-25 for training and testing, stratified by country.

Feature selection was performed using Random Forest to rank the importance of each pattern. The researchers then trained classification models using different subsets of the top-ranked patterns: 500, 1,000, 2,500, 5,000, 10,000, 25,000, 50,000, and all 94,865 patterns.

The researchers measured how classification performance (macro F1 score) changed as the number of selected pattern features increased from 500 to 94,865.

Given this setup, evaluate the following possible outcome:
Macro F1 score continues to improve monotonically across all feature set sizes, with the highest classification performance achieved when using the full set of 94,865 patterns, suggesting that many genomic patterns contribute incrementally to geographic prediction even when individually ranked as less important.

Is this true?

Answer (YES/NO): NO